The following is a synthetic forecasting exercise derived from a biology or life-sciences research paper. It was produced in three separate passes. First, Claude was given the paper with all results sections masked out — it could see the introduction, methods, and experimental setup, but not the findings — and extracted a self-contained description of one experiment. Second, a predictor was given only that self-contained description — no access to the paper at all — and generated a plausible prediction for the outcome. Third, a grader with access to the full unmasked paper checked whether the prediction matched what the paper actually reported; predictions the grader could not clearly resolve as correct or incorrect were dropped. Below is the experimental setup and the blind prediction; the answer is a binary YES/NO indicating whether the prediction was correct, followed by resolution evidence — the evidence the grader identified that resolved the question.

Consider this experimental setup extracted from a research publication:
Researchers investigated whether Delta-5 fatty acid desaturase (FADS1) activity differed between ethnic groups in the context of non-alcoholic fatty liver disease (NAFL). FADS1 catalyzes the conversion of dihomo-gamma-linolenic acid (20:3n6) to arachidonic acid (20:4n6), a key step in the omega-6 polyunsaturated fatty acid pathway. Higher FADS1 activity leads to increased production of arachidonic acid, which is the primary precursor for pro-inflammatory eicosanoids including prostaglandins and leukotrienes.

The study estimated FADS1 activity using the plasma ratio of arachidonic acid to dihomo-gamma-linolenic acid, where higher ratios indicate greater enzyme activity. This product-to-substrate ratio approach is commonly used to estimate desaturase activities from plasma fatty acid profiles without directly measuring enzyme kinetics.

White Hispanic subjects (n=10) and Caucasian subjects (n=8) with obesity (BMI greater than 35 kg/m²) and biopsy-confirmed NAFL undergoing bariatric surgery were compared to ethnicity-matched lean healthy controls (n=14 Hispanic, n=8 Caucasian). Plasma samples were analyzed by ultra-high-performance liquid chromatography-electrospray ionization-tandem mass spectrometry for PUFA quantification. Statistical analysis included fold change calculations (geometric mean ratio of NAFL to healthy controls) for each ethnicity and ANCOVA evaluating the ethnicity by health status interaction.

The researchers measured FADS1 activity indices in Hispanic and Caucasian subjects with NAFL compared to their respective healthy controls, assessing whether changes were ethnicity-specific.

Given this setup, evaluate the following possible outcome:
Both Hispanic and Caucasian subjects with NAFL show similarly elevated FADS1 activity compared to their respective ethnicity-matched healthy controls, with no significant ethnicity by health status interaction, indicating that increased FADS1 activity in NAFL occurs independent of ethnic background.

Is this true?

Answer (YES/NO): NO